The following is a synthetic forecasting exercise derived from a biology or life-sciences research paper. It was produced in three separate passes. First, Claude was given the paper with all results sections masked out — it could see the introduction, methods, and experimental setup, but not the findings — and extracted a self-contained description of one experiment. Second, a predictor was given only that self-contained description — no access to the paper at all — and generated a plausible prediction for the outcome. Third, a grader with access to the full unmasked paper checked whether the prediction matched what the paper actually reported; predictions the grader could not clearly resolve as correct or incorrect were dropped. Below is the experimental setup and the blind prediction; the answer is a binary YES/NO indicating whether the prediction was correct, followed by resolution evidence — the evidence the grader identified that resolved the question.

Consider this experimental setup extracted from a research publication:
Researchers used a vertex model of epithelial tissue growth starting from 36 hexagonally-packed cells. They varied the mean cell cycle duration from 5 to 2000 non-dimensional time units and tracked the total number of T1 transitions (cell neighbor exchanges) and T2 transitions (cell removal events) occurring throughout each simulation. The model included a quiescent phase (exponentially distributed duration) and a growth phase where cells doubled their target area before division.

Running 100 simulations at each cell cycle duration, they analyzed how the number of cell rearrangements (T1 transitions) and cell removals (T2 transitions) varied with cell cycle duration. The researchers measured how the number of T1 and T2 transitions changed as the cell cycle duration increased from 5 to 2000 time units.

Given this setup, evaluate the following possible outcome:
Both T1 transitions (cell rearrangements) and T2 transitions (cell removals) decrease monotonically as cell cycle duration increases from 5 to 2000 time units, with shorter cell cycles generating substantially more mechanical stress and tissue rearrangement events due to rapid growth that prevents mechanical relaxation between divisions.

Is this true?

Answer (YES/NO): YES